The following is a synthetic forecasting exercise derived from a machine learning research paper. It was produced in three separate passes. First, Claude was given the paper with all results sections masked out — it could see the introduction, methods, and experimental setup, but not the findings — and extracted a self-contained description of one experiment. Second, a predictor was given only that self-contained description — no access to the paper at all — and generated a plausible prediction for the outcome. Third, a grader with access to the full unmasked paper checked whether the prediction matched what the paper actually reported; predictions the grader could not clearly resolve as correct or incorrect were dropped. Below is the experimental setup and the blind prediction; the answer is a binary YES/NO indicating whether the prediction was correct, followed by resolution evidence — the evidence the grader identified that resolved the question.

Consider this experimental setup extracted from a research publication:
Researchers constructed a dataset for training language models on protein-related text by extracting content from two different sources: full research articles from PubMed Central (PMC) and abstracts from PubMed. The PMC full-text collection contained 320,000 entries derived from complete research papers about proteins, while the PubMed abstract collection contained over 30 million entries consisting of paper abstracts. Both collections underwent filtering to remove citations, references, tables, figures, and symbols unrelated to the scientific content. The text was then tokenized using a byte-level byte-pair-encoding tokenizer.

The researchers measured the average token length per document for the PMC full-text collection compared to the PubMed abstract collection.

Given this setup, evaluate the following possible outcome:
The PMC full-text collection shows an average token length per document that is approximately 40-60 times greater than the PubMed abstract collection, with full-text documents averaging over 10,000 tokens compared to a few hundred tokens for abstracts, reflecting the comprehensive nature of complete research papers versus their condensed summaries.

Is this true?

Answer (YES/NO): NO